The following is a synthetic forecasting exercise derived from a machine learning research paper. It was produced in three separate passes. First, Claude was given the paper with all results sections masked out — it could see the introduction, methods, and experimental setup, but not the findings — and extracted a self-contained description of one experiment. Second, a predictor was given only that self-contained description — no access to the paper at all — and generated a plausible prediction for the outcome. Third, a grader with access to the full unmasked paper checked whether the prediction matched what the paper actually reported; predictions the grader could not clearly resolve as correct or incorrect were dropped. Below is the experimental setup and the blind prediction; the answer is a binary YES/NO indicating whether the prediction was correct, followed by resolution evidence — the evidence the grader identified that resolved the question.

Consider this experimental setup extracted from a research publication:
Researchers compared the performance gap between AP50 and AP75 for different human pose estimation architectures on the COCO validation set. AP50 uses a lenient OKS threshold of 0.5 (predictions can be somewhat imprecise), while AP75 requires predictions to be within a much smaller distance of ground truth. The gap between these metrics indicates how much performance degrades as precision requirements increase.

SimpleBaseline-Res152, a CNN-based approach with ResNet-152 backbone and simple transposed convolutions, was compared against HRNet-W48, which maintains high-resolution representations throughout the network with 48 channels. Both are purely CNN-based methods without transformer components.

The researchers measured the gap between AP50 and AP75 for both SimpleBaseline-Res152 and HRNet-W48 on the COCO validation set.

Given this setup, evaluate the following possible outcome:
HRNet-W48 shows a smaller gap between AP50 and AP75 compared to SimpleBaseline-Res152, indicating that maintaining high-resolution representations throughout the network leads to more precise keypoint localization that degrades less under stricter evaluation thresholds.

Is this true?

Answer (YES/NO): YES